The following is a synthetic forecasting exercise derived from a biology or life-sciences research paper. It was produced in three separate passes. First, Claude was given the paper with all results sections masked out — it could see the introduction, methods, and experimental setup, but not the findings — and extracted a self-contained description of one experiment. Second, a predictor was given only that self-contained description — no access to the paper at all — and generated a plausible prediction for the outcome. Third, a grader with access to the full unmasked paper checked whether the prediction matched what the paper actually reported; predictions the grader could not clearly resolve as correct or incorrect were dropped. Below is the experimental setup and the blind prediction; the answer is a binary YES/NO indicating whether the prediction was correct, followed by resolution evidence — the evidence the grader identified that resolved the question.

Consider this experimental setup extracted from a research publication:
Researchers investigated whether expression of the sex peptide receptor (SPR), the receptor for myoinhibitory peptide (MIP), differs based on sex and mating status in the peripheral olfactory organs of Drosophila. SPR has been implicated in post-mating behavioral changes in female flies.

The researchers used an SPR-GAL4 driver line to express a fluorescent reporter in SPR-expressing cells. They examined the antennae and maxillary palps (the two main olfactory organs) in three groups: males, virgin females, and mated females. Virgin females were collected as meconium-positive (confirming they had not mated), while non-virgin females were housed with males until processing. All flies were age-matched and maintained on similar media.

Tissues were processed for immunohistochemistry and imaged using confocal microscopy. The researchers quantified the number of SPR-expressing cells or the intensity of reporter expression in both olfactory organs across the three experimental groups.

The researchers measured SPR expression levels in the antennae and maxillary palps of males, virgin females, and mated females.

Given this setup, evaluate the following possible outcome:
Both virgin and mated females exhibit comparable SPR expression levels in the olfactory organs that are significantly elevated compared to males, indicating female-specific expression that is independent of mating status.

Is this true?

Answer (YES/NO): NO